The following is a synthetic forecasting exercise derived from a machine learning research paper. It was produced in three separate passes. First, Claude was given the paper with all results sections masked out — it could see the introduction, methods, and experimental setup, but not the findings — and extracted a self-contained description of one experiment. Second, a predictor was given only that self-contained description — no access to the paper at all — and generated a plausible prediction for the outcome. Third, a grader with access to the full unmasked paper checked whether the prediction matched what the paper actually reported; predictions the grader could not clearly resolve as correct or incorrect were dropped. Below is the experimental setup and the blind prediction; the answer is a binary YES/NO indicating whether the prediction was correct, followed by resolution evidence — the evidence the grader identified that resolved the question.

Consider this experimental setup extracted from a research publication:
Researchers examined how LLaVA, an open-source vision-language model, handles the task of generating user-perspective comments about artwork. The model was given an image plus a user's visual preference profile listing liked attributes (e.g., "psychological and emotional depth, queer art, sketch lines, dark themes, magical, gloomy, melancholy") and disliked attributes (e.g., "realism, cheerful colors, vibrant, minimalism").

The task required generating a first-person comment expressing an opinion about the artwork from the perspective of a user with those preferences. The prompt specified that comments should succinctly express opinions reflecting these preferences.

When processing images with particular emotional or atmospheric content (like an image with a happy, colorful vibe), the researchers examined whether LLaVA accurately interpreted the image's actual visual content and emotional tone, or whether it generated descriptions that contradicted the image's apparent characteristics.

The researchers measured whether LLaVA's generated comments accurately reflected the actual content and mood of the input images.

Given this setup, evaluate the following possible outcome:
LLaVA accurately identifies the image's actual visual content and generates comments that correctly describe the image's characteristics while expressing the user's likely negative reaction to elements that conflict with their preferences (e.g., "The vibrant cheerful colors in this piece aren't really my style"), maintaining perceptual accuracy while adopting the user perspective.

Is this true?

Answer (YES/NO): NO